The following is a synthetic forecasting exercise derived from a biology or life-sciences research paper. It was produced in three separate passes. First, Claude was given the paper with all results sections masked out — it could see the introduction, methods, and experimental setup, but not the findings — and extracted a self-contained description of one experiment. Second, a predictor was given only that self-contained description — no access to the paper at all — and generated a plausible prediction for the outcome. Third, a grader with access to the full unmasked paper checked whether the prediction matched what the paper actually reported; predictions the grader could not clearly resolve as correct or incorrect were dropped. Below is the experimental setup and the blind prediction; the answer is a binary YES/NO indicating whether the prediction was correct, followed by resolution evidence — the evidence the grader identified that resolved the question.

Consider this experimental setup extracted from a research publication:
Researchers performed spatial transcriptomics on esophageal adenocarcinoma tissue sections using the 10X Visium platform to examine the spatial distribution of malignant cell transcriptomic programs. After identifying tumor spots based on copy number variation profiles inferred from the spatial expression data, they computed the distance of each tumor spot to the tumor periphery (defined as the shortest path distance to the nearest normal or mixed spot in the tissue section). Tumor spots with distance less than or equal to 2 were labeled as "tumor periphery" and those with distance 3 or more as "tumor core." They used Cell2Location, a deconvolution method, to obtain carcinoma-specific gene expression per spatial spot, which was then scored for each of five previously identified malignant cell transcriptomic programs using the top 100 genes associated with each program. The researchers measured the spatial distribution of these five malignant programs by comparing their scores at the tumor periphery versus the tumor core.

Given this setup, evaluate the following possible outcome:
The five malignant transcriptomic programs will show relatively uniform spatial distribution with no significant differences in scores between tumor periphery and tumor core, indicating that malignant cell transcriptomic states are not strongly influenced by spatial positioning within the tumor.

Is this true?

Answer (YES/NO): NO